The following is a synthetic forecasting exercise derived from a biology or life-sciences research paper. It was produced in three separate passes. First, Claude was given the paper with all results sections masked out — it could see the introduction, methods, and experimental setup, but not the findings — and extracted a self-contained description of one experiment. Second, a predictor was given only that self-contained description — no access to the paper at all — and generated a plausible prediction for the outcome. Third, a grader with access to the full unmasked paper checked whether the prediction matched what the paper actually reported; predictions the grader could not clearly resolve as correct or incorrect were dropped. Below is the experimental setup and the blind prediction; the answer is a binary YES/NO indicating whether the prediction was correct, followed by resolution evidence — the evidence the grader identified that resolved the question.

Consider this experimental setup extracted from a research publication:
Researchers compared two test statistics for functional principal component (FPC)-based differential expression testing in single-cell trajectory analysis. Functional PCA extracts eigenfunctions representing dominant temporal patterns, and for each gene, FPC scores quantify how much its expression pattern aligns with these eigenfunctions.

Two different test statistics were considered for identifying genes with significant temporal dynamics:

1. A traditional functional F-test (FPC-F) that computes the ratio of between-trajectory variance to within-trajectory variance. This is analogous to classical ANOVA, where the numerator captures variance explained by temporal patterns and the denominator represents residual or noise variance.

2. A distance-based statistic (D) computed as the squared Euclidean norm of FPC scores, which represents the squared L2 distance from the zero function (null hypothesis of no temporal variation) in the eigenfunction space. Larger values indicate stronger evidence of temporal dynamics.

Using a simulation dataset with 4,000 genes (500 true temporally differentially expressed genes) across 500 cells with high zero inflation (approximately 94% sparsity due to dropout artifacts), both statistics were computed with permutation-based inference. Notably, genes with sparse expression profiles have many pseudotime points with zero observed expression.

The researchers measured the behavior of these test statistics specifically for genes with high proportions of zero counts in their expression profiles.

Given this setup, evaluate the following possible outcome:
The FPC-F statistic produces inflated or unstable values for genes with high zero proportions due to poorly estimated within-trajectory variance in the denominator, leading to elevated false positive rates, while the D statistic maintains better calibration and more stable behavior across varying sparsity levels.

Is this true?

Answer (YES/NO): YES